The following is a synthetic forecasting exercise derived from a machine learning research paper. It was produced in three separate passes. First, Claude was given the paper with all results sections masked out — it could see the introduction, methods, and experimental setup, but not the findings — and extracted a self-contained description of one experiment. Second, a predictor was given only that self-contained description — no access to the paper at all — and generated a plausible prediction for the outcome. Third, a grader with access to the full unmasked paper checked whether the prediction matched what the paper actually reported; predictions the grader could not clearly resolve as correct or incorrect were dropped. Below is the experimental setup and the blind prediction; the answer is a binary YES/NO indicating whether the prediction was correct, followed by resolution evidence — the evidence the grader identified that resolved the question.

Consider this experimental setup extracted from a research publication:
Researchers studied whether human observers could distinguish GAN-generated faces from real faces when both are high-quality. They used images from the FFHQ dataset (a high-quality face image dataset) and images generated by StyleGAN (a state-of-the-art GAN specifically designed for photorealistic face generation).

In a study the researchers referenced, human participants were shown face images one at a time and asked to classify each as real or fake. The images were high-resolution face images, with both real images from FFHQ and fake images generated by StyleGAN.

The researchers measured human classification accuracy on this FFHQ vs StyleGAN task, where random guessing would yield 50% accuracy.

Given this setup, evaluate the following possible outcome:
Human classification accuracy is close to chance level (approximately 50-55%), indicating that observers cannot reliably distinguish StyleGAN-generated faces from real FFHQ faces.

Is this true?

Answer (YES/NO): NO